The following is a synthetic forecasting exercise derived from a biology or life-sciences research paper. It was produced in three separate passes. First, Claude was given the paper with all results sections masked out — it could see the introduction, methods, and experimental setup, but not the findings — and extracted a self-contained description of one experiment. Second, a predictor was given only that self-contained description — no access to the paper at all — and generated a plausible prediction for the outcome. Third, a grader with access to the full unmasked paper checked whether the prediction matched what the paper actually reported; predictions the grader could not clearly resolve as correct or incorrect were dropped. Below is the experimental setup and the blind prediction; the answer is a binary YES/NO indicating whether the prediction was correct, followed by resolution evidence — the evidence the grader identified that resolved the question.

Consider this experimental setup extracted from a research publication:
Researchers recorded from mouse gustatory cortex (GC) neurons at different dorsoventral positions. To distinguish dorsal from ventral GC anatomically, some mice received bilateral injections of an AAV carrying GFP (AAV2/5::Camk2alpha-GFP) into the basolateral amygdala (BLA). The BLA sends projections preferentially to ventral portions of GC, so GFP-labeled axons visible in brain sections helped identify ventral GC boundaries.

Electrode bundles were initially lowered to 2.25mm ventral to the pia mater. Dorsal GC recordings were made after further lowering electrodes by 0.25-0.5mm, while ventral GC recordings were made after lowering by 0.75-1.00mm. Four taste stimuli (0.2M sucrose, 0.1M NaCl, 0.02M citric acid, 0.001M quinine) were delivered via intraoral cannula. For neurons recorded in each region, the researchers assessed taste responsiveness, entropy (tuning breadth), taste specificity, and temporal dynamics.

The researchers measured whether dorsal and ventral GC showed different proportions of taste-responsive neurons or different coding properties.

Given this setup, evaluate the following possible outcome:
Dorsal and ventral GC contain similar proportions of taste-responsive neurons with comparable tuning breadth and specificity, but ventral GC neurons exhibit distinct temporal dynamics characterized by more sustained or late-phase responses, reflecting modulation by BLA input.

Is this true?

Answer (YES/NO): NO